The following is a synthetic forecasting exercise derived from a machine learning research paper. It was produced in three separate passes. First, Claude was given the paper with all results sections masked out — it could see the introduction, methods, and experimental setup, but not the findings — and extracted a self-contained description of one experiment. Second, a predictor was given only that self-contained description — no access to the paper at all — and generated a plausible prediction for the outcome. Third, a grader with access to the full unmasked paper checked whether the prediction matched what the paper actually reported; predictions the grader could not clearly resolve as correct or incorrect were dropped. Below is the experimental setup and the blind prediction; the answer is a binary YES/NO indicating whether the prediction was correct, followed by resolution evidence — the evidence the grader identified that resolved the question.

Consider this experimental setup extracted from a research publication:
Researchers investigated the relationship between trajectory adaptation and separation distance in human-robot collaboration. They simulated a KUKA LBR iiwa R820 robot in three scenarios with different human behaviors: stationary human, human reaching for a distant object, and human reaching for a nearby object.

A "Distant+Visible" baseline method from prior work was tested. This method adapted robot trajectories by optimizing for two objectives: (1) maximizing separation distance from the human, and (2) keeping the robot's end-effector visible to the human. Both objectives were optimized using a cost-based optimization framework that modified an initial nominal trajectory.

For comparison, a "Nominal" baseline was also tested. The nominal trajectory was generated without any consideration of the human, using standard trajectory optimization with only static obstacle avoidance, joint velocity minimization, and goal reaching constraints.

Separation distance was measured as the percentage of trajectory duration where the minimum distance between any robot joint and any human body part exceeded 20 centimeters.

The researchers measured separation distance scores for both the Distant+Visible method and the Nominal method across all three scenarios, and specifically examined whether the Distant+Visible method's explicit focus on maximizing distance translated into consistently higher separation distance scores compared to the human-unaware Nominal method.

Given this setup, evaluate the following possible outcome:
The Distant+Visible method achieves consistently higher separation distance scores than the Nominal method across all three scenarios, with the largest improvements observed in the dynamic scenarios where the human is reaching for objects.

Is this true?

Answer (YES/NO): NO